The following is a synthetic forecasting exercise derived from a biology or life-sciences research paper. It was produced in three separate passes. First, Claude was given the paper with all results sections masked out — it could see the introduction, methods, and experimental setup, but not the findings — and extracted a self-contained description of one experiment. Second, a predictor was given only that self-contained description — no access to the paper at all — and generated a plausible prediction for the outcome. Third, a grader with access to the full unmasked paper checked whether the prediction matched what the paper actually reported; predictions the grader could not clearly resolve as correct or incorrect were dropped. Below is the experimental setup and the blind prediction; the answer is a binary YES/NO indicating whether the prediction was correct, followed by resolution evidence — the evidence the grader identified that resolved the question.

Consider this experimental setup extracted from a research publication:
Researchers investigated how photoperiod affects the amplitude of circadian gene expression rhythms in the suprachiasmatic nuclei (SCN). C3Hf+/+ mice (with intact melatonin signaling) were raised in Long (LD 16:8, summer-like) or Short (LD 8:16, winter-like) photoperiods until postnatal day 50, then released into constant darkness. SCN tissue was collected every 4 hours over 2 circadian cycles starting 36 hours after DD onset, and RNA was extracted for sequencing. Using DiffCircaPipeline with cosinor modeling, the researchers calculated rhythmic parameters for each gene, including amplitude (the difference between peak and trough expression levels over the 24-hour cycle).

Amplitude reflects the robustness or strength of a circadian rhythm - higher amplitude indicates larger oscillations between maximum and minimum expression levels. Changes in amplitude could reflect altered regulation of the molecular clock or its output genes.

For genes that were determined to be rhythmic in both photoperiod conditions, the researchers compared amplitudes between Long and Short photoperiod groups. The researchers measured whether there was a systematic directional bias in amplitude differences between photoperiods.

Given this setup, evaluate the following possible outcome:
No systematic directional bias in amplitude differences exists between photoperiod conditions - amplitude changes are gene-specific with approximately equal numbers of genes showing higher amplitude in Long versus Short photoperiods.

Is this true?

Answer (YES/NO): NO